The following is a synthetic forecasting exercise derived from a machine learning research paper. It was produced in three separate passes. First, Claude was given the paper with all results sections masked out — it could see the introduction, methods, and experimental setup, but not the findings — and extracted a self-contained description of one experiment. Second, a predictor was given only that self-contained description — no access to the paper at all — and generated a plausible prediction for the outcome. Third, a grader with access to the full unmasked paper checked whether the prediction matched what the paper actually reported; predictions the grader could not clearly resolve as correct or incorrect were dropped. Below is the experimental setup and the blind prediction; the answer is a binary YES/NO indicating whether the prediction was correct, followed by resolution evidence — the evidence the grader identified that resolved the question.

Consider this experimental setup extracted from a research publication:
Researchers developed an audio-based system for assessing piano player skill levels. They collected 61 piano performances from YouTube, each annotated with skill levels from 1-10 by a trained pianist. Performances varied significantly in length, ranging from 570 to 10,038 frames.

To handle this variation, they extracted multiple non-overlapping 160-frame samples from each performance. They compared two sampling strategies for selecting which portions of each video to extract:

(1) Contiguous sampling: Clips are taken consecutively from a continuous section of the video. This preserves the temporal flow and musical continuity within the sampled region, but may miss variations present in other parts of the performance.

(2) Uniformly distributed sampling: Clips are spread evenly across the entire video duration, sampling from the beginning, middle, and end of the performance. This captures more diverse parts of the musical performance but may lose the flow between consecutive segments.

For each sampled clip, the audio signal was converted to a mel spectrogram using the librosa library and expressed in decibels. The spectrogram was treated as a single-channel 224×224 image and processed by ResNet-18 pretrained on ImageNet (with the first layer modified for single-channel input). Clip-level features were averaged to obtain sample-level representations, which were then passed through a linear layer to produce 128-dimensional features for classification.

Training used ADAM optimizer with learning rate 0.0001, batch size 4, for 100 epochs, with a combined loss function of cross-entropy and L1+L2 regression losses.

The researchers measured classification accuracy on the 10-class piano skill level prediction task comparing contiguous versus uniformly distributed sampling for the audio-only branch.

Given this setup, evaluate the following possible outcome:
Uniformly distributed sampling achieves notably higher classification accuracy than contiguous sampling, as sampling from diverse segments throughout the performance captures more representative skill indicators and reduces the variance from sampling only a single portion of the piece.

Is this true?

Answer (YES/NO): YES